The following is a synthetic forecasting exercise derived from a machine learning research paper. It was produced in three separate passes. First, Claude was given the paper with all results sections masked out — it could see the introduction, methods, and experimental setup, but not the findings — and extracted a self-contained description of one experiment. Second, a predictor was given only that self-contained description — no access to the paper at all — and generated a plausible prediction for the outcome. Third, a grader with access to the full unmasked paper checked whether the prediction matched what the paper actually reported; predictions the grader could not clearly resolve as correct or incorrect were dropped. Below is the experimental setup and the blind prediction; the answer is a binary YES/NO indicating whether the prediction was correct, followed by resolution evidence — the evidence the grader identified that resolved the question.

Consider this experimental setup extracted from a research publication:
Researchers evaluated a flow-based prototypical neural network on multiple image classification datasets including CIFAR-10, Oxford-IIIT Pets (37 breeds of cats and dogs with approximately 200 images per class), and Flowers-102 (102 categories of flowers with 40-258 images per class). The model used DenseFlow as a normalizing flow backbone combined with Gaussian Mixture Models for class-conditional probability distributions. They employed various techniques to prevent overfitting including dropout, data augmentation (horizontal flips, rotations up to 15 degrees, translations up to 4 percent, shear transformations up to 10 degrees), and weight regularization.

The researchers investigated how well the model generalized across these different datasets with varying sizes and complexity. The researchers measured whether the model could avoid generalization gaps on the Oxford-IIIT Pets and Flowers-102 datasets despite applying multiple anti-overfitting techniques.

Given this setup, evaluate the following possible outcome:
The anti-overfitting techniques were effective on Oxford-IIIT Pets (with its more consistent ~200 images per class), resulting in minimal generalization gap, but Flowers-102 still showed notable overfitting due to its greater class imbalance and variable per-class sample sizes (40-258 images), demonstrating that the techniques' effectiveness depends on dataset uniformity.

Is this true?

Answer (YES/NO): NO